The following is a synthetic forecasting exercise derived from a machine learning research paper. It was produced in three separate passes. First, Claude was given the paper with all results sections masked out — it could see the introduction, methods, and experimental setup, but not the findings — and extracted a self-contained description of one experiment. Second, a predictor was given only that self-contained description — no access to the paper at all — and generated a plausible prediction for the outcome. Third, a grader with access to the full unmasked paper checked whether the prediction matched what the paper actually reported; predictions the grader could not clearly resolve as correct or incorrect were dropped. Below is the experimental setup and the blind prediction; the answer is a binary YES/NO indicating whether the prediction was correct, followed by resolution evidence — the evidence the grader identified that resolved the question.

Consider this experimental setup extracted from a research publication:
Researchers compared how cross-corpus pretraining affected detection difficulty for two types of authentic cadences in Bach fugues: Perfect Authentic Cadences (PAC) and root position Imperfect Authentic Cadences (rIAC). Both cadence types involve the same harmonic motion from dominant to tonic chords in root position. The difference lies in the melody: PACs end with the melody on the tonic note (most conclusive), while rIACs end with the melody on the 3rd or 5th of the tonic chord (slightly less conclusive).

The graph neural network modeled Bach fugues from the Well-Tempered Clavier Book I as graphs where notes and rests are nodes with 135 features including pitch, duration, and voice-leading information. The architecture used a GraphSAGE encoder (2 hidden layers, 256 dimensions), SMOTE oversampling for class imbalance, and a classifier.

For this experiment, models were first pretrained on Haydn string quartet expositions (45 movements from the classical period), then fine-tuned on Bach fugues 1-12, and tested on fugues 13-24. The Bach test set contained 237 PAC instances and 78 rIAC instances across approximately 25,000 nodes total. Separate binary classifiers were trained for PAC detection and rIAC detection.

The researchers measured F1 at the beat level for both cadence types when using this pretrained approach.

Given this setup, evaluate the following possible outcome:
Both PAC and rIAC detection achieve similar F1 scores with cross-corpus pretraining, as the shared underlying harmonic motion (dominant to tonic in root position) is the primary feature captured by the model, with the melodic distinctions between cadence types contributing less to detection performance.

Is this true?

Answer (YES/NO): NO